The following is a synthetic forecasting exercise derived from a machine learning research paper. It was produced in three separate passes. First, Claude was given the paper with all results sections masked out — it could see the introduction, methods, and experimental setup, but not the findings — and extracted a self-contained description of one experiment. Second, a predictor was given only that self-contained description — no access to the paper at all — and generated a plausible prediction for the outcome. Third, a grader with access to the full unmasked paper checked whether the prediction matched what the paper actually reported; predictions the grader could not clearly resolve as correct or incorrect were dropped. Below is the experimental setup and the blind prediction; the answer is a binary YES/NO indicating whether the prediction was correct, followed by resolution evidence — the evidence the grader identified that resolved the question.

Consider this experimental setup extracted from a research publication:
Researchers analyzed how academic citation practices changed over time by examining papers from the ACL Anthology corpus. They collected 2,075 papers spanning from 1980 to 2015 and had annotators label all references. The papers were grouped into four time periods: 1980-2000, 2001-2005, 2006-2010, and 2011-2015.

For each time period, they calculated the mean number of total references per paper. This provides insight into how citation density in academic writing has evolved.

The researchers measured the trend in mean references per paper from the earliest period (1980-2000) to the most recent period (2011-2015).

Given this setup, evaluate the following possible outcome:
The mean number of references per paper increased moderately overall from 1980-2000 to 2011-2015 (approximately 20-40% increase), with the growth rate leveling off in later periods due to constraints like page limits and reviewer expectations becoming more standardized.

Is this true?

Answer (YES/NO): NO